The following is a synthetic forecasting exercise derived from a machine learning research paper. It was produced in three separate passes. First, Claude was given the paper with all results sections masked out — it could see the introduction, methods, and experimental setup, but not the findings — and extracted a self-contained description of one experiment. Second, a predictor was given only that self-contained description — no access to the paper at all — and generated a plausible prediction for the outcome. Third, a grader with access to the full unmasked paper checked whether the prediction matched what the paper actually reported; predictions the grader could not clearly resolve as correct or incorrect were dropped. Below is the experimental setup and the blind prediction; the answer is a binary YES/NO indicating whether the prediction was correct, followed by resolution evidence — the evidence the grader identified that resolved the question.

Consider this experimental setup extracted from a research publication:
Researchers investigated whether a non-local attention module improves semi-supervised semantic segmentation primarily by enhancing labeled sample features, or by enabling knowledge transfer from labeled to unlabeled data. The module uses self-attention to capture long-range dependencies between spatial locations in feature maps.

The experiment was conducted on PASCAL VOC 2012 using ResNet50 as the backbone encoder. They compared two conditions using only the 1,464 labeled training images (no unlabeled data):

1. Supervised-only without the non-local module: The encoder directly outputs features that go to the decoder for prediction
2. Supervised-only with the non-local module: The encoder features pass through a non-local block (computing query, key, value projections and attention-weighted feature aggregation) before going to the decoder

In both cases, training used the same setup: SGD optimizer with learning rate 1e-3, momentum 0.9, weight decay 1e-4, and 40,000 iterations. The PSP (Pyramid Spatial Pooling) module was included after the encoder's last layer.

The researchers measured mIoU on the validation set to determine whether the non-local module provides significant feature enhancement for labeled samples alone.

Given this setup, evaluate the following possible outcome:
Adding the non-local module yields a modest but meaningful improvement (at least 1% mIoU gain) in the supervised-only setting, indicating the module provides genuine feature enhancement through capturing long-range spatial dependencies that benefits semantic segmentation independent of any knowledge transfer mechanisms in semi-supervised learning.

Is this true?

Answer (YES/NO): NO